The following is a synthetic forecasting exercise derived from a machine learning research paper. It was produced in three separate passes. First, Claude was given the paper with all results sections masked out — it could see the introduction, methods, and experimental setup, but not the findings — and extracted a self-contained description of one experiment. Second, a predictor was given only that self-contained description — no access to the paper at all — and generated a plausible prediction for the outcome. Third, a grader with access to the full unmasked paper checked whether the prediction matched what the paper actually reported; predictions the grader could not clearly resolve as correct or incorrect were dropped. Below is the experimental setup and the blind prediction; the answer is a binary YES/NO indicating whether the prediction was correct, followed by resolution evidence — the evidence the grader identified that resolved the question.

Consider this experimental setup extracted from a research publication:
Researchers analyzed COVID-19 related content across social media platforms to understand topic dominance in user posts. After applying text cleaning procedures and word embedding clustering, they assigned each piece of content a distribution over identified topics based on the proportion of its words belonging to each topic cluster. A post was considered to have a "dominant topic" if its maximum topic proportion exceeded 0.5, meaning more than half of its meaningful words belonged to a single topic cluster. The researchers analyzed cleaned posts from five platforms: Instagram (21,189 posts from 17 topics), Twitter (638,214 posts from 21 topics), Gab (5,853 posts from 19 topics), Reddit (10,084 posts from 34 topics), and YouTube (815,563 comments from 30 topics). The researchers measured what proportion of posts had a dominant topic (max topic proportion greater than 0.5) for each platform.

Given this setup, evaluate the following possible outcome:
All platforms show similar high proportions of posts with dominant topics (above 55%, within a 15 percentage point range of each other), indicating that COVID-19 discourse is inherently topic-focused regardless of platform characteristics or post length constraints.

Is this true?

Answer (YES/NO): NO